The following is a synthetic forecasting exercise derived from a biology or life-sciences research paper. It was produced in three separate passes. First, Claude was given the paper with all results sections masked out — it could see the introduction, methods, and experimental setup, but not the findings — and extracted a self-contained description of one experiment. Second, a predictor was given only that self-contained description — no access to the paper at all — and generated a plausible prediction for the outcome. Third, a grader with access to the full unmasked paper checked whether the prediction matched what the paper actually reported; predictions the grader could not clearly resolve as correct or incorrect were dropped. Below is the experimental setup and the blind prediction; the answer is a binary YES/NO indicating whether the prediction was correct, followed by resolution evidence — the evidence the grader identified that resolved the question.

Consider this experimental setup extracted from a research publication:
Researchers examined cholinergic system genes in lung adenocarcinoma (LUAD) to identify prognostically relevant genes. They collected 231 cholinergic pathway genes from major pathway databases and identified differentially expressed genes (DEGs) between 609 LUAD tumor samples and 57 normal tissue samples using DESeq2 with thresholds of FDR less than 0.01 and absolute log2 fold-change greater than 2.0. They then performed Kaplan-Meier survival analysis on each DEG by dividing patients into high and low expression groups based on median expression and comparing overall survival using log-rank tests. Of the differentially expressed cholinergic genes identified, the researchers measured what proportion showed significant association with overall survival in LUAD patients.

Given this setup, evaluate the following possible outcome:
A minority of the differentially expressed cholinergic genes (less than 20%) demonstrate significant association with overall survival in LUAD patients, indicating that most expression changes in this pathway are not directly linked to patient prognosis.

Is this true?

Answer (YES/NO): YES